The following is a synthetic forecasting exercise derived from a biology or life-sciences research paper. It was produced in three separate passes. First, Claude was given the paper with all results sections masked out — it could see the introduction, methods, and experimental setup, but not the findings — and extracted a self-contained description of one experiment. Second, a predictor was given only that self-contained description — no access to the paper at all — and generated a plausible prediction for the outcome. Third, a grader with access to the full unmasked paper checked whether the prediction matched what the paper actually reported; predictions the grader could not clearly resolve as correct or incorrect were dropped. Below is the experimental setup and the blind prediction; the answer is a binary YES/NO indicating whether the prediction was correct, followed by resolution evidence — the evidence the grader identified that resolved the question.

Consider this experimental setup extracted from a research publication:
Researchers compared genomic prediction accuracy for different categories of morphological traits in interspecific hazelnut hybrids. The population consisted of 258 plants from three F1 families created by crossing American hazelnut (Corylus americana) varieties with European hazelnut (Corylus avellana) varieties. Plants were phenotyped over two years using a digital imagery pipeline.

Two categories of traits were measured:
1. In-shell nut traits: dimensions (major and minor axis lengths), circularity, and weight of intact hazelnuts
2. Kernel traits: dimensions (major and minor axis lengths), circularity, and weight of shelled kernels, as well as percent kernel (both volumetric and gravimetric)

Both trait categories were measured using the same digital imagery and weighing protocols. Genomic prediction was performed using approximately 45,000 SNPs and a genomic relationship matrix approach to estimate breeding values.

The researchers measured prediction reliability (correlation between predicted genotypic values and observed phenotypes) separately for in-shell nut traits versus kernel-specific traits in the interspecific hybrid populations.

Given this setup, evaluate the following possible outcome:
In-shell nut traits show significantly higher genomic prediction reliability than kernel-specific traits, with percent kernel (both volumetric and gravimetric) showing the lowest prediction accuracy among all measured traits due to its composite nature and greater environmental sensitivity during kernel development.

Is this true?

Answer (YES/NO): NO